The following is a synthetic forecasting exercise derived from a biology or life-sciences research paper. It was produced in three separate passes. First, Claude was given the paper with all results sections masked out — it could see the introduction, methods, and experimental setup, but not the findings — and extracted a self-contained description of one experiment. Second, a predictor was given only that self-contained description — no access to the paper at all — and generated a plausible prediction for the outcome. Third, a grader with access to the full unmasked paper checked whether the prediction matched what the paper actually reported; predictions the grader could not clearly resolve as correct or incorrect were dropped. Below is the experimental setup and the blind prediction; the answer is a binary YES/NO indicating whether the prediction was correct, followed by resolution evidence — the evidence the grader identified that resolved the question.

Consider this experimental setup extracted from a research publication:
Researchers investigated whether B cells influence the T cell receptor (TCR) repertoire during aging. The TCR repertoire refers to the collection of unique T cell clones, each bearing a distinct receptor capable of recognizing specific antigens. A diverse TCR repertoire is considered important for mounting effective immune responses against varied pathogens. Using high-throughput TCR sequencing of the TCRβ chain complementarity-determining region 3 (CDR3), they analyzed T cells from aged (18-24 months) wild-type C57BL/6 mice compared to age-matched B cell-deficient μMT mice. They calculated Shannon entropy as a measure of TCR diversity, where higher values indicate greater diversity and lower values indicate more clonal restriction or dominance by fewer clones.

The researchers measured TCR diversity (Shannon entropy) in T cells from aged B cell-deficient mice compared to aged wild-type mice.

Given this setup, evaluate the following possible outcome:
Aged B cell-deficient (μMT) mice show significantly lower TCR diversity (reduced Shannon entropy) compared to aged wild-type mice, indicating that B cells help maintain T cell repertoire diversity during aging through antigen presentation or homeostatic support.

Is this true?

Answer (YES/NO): NO